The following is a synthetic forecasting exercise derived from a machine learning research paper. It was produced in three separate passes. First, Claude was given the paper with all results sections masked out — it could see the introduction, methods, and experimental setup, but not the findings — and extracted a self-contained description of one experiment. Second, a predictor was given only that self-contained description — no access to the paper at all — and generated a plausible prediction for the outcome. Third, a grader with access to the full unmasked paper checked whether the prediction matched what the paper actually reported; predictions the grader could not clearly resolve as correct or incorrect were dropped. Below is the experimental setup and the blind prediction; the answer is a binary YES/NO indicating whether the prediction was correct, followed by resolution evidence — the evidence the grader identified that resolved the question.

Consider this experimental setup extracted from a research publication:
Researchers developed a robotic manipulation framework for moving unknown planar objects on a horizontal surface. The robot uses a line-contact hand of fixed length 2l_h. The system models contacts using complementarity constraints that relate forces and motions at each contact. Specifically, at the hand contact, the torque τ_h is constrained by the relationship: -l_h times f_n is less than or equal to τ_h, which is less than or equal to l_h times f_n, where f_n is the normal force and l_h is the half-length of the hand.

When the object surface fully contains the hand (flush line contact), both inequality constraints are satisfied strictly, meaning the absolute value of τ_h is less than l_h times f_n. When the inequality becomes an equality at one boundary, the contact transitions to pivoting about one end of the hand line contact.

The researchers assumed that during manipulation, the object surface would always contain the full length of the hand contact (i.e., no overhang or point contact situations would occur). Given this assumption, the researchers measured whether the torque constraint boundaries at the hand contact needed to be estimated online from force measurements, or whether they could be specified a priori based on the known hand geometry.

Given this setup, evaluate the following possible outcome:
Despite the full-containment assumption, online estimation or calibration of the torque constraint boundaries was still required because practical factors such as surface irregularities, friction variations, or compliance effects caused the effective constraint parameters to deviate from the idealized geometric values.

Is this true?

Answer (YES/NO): NO